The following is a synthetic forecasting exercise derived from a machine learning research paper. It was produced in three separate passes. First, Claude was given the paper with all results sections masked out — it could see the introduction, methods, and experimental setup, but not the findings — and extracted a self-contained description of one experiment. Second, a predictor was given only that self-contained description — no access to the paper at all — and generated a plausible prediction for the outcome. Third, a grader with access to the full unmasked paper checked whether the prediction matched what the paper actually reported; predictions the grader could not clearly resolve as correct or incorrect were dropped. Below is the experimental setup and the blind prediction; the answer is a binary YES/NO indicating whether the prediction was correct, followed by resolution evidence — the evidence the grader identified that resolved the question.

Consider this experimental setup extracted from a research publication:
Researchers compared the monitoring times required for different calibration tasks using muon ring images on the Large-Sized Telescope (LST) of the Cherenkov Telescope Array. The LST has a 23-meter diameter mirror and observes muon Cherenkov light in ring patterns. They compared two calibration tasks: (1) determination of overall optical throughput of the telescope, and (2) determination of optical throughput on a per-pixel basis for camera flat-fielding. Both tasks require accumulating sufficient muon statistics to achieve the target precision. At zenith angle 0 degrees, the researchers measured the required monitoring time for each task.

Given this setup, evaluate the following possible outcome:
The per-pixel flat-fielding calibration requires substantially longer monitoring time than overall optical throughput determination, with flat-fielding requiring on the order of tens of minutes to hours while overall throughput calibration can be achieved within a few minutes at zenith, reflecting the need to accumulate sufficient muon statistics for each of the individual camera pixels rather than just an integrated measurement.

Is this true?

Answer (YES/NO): NO